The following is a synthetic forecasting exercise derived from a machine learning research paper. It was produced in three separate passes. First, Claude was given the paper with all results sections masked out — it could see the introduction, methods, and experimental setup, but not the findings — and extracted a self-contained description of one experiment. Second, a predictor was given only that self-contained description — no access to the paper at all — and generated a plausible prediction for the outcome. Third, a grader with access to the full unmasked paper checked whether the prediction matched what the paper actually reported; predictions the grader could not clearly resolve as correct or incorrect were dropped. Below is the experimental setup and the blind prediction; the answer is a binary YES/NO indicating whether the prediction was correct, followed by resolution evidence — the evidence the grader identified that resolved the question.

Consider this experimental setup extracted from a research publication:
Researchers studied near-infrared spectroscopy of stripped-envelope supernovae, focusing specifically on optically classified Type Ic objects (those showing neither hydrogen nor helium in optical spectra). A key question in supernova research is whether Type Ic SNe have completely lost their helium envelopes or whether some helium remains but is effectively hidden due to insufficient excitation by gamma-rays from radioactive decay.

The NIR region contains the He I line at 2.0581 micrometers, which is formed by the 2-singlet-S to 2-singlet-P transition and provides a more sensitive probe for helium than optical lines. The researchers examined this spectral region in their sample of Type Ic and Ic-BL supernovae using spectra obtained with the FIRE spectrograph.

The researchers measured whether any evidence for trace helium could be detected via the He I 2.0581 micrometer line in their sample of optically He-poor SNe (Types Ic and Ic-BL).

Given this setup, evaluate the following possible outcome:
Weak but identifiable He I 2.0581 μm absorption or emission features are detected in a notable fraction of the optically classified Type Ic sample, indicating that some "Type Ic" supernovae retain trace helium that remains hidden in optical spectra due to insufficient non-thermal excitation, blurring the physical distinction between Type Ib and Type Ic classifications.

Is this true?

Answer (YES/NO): YES